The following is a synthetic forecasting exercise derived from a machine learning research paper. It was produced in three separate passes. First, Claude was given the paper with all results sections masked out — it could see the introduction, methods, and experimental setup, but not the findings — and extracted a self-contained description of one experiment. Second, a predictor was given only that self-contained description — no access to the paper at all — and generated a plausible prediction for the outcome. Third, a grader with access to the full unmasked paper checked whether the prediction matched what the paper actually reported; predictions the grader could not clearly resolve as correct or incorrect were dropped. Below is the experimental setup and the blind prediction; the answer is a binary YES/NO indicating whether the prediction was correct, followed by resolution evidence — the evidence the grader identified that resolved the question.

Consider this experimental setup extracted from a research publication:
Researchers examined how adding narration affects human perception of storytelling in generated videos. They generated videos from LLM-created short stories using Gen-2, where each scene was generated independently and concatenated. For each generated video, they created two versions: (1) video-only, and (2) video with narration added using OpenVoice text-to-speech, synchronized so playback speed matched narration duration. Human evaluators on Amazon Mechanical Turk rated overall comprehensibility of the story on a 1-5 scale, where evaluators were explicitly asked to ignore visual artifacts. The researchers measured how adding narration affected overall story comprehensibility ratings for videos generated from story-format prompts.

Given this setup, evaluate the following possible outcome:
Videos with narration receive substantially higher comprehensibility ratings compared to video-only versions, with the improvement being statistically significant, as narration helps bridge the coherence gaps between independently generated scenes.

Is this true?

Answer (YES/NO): NO